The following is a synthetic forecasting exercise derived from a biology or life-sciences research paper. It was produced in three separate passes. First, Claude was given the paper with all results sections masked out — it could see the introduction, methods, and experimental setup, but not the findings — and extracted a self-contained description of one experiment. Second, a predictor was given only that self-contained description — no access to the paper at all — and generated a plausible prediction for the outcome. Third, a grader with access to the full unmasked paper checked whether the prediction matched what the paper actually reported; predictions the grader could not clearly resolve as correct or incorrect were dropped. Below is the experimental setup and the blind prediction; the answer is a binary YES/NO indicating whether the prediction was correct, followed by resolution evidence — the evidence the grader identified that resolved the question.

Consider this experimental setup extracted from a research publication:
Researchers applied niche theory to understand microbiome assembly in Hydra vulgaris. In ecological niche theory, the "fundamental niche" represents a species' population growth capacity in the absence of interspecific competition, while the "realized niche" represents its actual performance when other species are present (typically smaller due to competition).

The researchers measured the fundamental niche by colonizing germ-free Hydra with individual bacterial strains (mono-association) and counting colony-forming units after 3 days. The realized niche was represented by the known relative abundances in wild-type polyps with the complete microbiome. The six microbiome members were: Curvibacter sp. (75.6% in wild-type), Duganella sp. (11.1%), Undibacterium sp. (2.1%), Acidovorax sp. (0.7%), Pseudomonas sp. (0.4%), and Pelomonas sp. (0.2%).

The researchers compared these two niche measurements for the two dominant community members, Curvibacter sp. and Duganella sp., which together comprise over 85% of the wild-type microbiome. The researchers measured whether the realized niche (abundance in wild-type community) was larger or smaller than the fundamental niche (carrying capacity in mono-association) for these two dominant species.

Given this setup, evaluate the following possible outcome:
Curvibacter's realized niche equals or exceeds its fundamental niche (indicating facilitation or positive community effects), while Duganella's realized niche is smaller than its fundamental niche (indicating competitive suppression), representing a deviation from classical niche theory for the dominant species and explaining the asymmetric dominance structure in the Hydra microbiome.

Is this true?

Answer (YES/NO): NO